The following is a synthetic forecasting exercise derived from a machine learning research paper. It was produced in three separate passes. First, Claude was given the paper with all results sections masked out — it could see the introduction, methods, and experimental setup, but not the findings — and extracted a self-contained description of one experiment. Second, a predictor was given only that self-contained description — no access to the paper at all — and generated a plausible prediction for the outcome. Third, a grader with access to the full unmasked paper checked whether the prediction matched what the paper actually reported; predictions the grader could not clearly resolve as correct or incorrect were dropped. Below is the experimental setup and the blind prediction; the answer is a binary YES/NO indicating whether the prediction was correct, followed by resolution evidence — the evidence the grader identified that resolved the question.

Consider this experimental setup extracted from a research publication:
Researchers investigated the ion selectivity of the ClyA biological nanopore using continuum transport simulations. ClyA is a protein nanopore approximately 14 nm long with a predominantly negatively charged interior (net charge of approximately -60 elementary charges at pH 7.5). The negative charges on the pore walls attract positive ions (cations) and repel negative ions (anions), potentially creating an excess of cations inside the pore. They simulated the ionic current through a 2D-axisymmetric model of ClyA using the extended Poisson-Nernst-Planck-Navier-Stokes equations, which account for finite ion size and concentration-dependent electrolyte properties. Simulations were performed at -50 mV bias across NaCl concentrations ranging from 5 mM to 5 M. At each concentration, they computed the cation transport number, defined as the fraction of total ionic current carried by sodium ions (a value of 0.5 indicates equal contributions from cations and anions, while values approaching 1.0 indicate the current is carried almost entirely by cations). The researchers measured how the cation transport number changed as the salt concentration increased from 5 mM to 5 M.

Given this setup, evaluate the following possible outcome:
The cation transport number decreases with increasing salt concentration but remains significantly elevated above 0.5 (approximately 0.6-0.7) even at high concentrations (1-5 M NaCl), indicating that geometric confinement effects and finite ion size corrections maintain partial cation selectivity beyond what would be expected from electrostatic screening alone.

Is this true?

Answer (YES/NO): NO